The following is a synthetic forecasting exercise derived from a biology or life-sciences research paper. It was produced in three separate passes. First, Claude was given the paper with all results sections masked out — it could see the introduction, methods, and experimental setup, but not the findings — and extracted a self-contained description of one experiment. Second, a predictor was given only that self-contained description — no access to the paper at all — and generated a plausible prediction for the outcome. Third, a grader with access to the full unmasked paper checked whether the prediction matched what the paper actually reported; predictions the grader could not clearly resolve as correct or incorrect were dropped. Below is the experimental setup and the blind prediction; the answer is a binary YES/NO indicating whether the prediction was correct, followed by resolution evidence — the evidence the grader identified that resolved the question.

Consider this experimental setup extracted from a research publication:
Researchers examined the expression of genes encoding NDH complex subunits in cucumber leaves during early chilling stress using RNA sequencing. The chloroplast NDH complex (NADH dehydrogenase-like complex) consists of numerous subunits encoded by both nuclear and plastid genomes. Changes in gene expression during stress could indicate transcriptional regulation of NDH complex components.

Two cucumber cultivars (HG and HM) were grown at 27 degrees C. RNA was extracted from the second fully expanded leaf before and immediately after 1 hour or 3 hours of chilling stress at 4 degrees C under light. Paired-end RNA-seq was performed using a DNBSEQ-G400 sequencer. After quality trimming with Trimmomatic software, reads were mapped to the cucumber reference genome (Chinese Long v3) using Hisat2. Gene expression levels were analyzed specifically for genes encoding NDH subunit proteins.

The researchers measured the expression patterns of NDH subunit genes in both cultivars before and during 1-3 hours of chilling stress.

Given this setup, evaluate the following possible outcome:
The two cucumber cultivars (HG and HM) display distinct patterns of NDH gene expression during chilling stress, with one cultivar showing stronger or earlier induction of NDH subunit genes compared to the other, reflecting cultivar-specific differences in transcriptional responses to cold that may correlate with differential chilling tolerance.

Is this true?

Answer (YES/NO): NO